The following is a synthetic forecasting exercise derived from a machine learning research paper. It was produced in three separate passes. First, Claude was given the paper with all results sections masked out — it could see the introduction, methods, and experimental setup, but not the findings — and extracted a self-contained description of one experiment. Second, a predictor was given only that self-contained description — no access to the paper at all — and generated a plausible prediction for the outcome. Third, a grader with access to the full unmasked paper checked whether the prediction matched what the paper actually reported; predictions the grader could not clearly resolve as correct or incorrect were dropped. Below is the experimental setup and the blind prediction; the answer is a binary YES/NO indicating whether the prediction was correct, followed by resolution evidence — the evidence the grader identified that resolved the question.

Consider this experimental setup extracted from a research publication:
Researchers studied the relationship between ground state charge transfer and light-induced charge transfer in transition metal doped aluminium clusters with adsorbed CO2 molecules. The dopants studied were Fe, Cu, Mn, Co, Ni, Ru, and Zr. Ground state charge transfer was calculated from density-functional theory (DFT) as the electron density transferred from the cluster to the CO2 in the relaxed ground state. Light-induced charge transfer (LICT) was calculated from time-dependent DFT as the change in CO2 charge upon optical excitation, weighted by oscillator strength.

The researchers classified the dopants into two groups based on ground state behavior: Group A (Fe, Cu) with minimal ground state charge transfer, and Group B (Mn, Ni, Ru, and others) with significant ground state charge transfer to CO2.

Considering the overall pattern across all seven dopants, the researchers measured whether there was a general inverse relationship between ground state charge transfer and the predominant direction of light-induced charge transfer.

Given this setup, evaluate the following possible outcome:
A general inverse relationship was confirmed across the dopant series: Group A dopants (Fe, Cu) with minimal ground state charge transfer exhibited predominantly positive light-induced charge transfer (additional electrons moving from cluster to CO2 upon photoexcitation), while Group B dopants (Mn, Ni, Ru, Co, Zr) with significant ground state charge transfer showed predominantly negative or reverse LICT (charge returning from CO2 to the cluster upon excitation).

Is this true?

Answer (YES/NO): NO